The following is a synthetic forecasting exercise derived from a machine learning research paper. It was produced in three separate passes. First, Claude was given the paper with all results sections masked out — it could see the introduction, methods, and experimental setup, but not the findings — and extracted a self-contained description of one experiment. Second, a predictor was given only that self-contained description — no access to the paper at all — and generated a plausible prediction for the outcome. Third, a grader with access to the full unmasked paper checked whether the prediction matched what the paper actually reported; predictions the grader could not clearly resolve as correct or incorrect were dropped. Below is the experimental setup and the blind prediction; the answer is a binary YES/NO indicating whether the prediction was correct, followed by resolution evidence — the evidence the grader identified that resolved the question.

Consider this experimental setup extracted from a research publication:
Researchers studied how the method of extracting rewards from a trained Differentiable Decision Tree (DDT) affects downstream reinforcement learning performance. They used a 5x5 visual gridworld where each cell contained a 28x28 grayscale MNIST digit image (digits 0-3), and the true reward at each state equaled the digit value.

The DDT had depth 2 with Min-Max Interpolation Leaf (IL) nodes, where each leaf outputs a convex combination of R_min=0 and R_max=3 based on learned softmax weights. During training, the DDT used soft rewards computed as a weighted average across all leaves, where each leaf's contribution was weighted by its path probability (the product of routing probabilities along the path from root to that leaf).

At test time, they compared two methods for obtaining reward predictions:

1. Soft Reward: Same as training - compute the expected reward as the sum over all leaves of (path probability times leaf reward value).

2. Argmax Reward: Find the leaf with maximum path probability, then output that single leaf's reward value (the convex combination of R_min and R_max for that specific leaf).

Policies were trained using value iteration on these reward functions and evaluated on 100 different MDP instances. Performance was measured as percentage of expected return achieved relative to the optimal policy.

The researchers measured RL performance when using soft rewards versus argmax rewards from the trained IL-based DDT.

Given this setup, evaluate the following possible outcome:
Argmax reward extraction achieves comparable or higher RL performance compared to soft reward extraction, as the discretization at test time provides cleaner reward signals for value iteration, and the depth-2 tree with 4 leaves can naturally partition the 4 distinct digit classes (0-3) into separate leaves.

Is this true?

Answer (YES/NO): NO